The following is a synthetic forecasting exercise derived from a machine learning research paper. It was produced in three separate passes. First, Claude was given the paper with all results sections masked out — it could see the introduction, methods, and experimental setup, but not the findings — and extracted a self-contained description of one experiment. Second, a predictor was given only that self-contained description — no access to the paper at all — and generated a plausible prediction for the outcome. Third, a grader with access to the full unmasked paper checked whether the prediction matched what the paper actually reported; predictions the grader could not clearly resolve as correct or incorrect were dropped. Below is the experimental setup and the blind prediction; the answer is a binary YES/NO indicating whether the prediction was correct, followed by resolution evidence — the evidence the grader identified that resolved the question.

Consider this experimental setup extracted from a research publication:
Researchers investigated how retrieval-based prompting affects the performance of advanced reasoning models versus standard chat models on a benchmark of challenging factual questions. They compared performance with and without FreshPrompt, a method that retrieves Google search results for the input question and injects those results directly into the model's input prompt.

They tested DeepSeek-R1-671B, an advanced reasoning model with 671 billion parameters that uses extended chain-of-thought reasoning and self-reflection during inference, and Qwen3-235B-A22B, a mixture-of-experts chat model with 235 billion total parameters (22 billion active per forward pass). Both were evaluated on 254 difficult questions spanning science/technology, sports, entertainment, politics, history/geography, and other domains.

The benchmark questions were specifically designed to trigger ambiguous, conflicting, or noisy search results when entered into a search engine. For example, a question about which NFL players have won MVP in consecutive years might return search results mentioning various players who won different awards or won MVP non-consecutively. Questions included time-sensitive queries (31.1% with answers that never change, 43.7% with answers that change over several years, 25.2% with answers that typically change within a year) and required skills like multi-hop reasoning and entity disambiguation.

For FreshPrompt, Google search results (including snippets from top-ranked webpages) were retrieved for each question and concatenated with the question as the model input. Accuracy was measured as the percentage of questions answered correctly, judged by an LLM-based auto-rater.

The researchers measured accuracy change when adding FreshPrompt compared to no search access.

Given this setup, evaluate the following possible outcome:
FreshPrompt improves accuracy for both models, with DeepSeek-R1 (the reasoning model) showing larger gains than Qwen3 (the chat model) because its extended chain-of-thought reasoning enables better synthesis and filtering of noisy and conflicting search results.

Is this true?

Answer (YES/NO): NO